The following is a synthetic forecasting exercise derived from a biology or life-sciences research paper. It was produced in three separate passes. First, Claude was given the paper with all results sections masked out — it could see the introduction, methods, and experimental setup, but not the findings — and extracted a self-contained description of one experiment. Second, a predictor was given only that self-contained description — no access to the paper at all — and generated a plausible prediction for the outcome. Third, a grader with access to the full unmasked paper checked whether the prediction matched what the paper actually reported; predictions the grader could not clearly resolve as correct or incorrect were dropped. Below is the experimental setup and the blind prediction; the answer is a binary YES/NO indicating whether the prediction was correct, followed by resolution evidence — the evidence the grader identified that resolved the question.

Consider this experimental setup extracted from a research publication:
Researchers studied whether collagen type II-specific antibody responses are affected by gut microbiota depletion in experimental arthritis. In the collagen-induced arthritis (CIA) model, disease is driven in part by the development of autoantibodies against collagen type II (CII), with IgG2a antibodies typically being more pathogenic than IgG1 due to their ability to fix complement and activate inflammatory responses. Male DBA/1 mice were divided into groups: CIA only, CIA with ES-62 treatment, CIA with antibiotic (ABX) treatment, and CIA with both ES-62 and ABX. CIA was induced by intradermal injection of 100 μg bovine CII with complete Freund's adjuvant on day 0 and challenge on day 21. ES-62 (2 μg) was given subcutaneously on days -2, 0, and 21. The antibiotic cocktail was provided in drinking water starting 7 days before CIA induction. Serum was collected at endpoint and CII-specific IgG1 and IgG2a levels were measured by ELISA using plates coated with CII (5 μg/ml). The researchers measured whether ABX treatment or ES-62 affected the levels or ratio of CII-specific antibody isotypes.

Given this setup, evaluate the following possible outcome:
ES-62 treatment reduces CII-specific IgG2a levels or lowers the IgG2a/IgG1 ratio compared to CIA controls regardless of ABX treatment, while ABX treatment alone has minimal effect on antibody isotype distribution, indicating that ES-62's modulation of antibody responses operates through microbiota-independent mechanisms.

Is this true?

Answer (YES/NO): NO